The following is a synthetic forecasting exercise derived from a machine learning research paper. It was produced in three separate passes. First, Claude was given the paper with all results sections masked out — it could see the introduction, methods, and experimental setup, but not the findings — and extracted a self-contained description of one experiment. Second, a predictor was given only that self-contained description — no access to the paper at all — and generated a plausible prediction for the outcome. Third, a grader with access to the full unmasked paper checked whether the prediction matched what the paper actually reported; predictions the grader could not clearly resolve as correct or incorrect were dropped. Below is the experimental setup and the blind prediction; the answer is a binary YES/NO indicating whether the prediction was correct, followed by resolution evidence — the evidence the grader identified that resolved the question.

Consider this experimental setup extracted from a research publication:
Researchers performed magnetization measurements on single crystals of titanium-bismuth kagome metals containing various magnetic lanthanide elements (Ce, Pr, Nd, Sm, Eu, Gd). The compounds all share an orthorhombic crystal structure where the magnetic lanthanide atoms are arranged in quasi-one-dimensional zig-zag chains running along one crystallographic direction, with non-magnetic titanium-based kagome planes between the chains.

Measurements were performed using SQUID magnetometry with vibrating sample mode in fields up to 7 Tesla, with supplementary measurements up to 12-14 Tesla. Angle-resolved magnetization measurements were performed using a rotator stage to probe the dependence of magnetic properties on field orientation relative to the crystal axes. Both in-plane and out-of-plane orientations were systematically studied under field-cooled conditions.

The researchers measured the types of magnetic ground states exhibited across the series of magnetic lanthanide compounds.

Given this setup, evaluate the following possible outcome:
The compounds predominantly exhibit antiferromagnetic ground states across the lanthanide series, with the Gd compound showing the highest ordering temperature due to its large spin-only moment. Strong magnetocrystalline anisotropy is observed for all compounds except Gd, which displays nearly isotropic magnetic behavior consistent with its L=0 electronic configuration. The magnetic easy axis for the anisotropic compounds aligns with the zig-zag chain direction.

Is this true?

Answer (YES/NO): NO